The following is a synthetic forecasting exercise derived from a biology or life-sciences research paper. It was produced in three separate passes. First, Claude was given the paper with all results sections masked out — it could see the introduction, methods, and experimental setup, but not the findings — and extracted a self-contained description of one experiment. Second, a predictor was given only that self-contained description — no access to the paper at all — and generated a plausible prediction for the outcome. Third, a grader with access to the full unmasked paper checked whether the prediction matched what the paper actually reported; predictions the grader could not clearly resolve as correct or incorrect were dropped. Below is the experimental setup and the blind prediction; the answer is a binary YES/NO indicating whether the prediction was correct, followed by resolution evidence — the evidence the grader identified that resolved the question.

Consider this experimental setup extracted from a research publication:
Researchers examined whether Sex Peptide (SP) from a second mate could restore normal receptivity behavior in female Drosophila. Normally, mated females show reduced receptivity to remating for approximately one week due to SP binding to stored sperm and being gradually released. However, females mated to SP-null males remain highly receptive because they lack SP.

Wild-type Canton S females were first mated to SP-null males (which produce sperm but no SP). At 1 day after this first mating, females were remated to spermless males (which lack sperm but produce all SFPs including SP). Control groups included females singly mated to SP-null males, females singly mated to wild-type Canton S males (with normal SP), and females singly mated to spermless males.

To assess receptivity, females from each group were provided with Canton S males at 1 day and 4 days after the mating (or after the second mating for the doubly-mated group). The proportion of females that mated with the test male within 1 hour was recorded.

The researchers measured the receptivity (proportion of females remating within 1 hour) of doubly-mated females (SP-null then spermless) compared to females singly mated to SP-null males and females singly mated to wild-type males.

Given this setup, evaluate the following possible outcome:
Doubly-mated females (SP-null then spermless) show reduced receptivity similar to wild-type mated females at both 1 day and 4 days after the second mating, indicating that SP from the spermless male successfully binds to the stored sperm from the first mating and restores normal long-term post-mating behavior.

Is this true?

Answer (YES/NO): NO